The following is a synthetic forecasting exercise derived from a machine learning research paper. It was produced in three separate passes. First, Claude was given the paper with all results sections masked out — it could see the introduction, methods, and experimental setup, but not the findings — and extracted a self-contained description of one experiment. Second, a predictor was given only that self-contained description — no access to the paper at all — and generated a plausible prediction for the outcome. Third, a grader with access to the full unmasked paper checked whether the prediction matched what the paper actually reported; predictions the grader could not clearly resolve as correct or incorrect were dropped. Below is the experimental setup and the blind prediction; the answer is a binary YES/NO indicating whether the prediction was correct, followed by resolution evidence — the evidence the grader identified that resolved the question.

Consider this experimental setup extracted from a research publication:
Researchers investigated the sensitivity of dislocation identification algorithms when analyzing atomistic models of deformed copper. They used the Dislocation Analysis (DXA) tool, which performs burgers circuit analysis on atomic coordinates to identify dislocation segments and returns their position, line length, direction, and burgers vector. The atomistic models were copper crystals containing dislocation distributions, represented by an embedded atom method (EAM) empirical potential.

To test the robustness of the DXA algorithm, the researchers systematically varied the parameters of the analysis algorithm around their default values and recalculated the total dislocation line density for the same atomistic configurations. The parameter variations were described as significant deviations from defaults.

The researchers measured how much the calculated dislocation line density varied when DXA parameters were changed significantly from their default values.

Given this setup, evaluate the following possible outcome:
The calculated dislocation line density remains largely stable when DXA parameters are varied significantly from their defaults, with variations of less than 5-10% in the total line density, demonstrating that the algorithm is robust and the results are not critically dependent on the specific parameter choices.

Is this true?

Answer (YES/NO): YES